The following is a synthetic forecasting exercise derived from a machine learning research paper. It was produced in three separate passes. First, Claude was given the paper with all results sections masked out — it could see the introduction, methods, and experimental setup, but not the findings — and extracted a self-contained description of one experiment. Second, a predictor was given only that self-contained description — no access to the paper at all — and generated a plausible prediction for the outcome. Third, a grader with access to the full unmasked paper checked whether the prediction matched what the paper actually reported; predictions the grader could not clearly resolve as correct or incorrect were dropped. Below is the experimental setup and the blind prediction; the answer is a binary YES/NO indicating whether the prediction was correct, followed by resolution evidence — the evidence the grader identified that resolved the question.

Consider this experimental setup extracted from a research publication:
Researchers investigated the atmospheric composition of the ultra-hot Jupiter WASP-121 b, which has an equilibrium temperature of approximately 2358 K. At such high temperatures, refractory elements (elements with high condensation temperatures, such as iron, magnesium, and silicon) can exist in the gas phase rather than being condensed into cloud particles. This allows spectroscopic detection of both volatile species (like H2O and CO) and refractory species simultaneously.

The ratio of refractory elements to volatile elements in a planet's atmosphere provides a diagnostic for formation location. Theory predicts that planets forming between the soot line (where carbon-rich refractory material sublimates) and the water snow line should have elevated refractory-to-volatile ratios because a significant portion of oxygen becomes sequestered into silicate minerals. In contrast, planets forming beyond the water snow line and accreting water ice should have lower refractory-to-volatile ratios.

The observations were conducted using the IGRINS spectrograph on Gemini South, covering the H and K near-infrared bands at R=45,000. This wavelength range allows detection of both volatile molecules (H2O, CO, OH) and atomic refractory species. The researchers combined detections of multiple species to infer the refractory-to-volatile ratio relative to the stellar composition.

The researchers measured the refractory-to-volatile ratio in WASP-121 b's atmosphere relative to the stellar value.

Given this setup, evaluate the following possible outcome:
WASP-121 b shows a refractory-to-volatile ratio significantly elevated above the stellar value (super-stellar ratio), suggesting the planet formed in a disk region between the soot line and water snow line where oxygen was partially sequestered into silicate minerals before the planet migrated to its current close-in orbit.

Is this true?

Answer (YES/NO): YES